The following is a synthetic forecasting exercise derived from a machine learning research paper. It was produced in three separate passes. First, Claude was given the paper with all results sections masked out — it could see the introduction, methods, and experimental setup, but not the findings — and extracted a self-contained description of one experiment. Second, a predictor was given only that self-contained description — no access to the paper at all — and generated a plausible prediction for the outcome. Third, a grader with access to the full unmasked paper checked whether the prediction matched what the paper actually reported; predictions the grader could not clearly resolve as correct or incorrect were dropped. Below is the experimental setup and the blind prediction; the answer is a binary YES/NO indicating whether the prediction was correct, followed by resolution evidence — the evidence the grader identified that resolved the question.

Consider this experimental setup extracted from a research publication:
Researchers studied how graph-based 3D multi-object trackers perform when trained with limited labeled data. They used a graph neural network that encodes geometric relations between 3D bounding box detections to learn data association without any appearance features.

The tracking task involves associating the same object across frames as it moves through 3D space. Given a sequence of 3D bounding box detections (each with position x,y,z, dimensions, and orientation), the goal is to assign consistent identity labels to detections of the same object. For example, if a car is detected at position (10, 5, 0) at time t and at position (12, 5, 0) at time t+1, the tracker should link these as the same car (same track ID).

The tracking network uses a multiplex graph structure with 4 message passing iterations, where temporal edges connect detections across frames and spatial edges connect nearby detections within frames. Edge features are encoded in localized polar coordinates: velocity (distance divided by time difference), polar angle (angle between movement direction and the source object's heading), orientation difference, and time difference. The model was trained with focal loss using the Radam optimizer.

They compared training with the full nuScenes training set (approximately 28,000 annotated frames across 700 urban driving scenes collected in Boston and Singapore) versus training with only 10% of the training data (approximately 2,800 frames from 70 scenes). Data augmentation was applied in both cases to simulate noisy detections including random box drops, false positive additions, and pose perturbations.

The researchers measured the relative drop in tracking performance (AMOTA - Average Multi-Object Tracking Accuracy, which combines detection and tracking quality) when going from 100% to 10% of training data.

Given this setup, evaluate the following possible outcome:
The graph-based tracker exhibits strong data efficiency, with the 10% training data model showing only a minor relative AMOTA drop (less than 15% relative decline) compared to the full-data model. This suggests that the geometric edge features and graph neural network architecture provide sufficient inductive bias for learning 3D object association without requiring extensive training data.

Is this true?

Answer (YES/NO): NO